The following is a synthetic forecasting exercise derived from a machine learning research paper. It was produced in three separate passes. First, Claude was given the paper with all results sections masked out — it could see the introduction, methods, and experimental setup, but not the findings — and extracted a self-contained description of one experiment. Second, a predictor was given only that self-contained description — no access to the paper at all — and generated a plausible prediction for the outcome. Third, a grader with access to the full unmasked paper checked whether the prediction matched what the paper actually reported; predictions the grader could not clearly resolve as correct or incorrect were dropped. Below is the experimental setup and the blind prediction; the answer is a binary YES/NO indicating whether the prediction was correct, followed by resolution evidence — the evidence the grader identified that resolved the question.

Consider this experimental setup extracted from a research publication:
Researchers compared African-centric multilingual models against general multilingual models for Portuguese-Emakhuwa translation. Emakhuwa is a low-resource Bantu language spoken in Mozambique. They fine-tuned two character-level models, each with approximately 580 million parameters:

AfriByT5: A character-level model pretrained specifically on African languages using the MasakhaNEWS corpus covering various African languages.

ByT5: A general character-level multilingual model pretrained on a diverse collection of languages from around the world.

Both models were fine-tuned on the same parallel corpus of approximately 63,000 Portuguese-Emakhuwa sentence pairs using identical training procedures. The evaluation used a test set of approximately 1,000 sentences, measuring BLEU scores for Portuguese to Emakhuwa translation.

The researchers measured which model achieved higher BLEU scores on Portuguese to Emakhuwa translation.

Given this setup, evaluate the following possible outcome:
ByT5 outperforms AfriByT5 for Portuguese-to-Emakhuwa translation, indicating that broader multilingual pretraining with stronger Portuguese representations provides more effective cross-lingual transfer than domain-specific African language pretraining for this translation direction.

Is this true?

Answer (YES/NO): YES